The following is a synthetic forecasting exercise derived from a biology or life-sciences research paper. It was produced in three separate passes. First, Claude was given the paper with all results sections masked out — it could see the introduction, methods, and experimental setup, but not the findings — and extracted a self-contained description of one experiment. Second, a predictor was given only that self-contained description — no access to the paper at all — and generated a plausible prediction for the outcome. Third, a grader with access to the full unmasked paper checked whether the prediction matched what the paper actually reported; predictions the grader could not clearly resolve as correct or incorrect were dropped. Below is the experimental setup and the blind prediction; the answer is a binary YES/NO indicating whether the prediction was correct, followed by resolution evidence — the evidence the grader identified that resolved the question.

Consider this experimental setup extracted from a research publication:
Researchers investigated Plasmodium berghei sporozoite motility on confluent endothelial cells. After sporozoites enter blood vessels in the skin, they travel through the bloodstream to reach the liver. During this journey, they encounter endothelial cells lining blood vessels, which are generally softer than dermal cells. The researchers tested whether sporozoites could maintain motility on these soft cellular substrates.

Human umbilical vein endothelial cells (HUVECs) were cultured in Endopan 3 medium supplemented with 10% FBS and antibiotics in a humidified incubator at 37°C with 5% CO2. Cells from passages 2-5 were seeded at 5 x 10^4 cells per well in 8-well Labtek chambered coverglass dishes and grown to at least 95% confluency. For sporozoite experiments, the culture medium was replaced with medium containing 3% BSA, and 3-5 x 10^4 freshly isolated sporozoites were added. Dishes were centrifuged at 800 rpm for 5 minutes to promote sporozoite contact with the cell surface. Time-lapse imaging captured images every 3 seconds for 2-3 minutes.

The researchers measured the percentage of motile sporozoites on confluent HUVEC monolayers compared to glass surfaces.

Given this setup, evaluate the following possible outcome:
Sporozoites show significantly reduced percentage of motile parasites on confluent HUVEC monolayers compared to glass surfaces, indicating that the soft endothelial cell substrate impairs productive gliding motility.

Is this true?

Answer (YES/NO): YES